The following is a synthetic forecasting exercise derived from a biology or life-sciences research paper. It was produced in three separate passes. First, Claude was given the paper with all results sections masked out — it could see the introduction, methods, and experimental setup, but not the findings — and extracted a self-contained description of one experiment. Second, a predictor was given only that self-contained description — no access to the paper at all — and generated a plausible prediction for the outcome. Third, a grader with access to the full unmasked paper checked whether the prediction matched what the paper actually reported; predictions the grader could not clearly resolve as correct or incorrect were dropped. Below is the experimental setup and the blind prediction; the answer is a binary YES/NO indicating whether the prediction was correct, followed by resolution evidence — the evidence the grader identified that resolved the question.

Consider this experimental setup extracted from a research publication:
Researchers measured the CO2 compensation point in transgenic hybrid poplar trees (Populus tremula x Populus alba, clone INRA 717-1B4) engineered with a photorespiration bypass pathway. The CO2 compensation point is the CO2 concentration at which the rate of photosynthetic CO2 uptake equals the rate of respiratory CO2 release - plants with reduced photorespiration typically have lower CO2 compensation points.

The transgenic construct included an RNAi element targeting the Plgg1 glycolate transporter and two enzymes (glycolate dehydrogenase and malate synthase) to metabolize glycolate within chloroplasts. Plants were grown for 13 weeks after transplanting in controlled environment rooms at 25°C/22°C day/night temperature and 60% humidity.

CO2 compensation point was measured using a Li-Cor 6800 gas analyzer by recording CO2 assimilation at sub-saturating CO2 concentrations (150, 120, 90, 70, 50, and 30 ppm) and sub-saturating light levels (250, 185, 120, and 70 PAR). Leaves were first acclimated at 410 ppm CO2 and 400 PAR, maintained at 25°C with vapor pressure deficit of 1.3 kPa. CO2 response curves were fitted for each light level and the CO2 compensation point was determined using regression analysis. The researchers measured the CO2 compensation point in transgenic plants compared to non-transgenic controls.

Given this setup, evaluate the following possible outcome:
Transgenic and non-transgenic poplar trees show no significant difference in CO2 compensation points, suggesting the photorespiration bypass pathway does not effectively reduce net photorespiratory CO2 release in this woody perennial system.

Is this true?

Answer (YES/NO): NO